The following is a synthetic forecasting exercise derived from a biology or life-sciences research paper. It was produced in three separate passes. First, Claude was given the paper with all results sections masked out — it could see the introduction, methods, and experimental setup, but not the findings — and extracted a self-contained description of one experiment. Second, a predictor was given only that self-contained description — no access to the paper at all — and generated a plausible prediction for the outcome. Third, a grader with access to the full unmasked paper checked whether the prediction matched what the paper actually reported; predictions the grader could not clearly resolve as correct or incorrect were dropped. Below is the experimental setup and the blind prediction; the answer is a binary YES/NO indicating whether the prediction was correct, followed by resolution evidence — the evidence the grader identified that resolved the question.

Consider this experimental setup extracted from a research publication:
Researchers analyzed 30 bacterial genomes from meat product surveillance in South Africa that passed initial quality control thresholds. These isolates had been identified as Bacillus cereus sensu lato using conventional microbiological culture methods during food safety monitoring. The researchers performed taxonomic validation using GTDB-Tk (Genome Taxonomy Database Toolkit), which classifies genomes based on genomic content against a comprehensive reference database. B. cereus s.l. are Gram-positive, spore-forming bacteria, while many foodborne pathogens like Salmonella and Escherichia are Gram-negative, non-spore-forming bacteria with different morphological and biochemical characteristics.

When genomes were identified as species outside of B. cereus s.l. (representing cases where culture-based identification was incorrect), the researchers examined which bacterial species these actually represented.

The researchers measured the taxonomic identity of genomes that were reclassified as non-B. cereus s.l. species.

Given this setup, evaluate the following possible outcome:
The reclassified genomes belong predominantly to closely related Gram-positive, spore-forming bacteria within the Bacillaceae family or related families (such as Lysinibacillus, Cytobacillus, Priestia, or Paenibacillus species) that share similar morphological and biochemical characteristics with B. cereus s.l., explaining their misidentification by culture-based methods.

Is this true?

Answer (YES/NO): NO